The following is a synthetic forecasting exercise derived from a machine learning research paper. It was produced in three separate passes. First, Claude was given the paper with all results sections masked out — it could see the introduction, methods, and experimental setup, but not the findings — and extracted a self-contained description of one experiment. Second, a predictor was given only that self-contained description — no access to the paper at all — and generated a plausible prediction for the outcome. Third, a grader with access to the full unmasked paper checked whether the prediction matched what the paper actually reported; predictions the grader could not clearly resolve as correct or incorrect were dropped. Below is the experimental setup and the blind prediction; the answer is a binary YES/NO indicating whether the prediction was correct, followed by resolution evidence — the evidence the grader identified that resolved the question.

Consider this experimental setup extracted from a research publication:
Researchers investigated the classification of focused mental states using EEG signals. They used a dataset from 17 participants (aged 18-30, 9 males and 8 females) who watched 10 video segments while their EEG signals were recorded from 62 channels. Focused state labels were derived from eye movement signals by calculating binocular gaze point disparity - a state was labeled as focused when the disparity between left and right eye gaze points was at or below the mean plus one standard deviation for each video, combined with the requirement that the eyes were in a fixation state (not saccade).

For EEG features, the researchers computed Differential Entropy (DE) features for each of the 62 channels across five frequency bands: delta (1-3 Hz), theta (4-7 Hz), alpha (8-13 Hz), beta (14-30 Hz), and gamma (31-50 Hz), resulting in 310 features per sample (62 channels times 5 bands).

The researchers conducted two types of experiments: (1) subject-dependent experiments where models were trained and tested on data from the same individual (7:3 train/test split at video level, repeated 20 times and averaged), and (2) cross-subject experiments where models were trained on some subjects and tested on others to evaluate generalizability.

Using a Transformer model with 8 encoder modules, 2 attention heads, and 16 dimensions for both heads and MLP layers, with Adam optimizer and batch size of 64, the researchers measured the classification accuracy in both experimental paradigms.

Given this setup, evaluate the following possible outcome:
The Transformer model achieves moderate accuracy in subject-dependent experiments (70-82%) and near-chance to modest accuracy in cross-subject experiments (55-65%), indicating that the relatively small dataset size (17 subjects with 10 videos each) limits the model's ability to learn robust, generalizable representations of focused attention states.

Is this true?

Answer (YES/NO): NO